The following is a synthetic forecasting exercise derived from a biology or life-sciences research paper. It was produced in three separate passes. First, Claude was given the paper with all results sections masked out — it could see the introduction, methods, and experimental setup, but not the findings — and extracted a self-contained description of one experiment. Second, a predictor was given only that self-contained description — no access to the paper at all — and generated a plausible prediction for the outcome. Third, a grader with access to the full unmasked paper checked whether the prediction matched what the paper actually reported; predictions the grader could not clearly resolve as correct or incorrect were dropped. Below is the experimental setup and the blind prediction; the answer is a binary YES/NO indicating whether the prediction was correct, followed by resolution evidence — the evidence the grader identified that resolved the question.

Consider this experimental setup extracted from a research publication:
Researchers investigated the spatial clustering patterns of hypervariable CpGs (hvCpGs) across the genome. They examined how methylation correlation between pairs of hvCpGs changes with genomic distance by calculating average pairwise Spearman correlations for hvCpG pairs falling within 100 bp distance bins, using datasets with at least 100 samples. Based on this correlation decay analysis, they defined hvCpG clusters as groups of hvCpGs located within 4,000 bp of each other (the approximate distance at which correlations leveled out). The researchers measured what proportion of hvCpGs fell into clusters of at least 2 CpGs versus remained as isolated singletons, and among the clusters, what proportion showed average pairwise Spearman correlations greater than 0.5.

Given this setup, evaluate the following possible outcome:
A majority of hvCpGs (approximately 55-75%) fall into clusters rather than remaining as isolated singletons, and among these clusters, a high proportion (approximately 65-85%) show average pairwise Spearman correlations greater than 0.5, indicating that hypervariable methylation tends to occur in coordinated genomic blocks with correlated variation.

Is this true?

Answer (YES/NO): NO